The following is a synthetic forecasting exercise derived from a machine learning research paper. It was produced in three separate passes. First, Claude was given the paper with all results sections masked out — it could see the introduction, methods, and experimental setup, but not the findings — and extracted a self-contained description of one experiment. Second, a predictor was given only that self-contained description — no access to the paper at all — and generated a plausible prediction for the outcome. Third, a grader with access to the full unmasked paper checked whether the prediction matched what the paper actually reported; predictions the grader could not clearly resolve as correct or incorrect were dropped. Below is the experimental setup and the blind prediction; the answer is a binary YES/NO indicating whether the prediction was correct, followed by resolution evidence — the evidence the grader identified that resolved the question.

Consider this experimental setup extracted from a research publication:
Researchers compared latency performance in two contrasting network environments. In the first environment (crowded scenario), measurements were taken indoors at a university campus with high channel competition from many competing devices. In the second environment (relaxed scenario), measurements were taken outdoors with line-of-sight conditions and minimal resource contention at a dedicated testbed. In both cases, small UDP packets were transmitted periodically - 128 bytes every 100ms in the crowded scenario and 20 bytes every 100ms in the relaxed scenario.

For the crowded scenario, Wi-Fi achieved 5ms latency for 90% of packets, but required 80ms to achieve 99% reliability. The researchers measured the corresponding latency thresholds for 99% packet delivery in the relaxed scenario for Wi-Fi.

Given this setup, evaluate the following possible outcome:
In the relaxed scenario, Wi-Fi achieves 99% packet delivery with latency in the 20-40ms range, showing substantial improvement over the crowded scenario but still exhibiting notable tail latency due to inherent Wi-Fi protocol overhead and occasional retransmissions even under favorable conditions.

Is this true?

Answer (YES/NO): NO